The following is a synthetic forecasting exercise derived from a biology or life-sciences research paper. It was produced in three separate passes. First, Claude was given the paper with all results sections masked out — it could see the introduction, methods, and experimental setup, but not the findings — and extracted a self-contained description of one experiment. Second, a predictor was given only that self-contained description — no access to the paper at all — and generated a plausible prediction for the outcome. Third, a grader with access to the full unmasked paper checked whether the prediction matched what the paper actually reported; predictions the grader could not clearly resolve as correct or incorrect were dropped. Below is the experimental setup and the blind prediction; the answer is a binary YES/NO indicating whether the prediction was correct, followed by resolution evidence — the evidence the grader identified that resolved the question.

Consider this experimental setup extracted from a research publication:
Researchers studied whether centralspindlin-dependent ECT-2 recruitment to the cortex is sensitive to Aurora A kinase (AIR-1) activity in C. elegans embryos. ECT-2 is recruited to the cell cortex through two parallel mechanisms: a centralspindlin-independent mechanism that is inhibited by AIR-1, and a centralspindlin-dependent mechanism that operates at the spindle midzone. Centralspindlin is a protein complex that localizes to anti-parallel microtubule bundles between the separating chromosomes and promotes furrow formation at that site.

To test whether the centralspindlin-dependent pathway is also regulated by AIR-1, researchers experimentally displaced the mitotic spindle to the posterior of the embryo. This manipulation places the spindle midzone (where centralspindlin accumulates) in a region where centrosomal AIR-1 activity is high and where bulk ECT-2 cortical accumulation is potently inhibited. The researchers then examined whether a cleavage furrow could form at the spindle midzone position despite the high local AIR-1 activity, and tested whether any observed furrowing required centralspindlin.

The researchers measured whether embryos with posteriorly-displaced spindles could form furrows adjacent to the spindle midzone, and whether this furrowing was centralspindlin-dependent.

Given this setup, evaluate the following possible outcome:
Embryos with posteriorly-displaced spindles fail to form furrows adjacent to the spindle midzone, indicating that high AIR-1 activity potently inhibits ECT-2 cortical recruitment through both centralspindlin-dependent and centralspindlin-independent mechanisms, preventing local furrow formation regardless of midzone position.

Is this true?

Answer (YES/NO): NO